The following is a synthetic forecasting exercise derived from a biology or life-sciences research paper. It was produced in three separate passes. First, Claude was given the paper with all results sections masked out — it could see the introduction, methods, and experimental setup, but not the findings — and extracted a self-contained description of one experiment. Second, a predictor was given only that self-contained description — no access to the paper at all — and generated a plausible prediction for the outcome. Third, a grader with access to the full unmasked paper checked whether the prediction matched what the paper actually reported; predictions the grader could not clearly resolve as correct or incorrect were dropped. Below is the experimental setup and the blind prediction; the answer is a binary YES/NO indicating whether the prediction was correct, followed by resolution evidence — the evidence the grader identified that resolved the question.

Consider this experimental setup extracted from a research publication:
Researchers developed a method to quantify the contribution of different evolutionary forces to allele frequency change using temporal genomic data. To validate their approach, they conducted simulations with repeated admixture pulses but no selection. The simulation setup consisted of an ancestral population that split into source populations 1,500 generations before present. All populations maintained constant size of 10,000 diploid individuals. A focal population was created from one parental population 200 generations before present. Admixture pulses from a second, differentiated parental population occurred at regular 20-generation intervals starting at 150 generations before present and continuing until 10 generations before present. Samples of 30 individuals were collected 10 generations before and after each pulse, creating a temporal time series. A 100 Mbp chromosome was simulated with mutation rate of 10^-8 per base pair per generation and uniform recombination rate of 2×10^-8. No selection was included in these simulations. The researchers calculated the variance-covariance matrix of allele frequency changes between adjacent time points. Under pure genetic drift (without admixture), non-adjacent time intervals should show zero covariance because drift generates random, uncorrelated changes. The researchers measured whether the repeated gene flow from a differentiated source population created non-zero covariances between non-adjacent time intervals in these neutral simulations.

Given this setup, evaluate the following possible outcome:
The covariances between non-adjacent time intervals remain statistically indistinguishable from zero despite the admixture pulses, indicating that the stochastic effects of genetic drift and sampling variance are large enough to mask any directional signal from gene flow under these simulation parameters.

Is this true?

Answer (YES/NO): NO